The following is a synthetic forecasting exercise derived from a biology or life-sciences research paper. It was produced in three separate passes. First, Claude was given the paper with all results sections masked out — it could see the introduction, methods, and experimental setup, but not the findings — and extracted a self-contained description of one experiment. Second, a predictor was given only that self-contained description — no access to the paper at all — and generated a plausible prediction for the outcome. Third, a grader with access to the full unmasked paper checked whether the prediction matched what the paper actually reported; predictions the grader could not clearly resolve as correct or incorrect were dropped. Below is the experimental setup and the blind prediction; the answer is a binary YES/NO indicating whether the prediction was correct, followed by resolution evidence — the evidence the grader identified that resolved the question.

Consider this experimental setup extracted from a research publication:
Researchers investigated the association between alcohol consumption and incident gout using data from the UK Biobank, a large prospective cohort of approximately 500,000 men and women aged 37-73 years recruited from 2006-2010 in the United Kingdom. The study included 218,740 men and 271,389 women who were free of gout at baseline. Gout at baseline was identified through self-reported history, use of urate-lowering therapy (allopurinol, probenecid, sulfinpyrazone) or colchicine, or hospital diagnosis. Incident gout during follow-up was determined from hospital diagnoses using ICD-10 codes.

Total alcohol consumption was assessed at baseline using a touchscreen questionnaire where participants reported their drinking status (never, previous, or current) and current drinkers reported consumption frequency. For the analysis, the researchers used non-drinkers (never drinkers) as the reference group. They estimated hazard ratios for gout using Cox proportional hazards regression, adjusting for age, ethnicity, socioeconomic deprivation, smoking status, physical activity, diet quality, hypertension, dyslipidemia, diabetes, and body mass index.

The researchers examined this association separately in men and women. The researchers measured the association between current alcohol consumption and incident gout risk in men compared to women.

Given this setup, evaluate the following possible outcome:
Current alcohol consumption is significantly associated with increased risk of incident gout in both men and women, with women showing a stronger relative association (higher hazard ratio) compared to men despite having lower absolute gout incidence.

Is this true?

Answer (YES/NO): NO